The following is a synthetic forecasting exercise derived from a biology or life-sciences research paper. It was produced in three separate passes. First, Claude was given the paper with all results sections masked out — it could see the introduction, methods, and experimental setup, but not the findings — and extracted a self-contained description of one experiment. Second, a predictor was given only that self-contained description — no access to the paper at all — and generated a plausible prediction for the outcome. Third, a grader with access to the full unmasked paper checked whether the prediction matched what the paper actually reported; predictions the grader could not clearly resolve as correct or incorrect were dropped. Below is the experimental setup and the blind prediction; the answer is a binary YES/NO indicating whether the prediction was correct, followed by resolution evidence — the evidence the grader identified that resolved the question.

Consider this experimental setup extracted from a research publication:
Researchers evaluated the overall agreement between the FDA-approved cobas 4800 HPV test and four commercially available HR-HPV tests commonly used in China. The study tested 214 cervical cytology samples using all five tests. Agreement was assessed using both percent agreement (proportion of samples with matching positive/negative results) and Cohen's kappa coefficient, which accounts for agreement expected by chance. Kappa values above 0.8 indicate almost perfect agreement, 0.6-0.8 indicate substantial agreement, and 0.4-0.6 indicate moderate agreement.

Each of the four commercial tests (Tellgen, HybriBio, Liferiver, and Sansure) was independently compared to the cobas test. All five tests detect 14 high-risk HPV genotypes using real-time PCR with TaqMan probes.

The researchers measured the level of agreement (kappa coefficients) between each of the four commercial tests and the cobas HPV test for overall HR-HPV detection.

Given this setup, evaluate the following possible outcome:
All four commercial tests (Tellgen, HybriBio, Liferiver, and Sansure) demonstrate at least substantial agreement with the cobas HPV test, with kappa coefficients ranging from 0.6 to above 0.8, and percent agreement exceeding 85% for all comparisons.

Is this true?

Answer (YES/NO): NO